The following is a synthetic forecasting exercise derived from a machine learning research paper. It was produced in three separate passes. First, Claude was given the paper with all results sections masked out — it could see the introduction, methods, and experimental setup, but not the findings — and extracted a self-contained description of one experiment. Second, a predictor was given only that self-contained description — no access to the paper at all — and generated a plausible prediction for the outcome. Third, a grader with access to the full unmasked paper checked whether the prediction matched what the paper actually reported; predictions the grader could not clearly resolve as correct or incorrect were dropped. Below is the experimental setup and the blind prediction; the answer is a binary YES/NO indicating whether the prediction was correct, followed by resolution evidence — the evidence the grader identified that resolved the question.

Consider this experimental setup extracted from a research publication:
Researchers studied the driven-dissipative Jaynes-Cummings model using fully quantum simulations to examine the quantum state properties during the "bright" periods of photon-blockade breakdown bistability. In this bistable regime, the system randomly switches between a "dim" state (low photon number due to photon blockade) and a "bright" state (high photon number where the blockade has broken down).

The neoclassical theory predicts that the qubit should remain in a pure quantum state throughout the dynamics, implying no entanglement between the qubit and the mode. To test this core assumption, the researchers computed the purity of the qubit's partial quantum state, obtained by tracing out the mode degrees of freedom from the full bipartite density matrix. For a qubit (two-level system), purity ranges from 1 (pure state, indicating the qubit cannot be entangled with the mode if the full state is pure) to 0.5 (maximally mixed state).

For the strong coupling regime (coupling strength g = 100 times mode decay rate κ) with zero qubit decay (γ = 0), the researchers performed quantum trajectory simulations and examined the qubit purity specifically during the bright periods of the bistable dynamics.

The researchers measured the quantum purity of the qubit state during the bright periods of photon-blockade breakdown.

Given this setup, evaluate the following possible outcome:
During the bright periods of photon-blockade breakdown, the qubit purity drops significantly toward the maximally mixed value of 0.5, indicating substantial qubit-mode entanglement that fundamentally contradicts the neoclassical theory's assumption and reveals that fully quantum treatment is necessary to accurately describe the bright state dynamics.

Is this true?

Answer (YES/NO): NO